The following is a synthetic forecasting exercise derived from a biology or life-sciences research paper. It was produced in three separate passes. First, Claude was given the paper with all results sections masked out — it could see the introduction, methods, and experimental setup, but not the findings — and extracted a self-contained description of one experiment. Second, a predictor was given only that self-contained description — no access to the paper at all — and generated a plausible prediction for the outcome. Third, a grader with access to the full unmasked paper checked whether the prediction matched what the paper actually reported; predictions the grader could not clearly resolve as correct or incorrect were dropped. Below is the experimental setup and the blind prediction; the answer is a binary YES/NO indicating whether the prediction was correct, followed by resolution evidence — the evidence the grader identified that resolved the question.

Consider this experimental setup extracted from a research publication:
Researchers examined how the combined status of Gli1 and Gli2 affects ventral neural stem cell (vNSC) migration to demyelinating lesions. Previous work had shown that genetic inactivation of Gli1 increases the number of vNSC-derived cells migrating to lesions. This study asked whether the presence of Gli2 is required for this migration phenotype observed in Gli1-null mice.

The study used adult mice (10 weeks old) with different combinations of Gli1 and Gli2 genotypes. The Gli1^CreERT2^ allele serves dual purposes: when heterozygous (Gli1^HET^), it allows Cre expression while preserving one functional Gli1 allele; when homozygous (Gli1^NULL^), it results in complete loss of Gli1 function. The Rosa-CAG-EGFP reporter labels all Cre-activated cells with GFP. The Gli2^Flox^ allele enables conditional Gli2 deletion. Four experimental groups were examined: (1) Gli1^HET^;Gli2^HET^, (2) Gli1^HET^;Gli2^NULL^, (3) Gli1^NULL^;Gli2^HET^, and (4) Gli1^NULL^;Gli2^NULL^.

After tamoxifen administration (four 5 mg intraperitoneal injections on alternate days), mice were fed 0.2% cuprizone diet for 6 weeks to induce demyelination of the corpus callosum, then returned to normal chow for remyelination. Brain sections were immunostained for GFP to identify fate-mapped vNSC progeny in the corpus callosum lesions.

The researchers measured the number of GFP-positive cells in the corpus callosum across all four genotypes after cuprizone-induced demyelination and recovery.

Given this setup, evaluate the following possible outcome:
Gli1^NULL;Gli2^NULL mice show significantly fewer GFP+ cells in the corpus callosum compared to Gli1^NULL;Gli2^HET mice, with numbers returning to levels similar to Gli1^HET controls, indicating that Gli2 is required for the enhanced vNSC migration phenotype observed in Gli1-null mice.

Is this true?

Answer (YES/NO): NO